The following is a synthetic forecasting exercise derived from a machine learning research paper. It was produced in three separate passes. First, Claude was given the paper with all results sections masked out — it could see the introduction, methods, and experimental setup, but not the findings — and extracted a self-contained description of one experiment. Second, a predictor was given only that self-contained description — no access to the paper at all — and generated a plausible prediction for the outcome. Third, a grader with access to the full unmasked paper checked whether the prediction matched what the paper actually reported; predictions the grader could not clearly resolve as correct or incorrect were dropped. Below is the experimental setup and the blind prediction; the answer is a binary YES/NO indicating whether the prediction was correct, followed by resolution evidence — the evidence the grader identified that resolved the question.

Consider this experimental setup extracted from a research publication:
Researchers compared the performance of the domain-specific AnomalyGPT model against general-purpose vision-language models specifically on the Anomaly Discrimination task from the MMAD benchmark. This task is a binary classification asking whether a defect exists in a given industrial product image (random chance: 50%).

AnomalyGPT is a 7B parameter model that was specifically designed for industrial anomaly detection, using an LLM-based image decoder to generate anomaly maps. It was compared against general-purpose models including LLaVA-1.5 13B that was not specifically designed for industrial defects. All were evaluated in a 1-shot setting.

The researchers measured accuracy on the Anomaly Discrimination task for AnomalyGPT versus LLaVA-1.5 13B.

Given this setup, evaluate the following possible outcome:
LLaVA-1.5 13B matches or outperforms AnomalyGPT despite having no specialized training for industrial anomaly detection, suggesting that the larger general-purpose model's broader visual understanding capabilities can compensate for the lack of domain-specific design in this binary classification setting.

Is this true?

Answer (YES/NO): NO